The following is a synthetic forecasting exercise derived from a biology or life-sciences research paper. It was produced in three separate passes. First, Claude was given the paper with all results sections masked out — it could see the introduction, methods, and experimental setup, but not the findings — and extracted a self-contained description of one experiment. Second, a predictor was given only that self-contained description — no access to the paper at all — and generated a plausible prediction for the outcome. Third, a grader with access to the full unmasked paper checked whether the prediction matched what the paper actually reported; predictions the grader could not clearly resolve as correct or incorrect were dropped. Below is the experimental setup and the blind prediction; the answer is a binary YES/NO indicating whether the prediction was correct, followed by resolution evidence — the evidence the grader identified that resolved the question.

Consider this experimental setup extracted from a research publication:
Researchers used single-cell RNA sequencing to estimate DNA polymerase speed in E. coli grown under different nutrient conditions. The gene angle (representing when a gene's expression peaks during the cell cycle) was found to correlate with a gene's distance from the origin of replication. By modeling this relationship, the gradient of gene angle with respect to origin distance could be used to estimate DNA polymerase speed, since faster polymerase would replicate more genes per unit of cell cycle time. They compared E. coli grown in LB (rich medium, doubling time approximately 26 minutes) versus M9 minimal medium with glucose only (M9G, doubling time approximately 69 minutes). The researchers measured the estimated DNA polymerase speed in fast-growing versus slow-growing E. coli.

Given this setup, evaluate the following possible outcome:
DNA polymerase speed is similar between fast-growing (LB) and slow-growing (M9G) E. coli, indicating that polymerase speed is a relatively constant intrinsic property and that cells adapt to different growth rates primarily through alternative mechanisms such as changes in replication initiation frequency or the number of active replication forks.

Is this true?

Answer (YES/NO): YES